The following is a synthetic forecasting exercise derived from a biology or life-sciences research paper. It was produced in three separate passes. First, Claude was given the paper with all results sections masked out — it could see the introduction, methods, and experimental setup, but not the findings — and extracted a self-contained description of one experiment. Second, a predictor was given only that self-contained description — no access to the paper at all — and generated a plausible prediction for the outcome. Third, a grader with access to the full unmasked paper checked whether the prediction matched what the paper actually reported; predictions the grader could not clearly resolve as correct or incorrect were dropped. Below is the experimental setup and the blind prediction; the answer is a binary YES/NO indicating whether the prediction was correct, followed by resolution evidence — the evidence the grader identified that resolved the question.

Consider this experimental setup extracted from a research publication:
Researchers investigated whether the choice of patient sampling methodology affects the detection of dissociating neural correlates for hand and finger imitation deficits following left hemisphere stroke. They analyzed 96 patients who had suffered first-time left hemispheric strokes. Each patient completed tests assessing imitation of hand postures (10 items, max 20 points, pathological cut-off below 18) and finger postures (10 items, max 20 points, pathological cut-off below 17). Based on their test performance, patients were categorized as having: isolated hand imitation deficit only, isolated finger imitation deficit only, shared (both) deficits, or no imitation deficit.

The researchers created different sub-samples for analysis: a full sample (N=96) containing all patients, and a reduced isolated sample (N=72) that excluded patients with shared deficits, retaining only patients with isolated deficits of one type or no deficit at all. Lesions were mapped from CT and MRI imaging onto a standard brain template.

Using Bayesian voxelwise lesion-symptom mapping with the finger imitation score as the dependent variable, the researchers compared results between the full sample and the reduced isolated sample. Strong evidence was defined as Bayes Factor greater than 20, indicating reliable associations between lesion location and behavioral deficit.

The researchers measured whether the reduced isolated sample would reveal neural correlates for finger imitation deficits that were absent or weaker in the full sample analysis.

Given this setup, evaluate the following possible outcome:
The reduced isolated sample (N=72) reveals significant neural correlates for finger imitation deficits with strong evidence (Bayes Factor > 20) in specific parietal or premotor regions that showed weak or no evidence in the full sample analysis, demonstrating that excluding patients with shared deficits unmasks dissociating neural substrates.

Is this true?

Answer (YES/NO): NO